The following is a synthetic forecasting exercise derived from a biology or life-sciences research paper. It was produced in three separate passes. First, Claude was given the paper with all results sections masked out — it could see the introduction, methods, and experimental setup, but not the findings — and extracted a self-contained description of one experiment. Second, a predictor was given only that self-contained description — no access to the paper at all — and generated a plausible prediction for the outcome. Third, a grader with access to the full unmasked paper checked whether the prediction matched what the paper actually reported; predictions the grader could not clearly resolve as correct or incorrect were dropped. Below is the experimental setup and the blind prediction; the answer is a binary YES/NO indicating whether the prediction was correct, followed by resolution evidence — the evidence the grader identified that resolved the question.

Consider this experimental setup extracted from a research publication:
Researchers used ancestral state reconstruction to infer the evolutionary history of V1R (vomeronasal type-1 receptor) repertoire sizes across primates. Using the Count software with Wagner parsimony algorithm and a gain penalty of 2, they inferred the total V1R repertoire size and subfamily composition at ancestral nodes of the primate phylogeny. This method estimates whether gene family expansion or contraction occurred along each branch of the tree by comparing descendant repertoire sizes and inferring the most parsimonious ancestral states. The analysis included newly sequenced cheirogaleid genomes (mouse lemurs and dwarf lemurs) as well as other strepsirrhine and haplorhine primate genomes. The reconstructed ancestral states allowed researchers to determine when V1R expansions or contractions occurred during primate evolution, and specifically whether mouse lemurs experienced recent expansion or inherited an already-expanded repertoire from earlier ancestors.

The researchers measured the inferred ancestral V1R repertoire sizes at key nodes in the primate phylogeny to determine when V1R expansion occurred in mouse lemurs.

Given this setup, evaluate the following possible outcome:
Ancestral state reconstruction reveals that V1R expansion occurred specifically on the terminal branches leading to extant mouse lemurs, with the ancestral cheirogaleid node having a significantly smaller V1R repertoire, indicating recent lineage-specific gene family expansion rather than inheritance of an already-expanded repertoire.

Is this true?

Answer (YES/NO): NO